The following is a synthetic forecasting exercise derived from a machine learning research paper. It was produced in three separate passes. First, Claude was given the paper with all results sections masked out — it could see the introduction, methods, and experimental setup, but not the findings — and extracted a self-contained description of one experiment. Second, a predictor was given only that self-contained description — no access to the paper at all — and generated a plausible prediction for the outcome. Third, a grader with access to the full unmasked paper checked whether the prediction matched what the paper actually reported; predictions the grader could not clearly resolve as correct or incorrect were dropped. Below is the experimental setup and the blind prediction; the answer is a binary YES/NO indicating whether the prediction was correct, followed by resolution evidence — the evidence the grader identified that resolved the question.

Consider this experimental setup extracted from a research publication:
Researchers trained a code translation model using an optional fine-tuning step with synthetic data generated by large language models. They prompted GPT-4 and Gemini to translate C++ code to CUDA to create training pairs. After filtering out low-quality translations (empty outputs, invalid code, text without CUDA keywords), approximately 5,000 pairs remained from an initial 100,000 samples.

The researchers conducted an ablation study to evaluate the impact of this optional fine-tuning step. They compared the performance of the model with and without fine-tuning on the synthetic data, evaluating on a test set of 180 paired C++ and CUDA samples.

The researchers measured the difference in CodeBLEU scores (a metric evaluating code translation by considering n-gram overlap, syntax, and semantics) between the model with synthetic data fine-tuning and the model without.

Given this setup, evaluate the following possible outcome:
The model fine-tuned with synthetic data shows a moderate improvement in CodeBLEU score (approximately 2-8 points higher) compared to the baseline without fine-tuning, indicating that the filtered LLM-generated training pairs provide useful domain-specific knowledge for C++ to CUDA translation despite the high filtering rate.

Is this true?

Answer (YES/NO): YES